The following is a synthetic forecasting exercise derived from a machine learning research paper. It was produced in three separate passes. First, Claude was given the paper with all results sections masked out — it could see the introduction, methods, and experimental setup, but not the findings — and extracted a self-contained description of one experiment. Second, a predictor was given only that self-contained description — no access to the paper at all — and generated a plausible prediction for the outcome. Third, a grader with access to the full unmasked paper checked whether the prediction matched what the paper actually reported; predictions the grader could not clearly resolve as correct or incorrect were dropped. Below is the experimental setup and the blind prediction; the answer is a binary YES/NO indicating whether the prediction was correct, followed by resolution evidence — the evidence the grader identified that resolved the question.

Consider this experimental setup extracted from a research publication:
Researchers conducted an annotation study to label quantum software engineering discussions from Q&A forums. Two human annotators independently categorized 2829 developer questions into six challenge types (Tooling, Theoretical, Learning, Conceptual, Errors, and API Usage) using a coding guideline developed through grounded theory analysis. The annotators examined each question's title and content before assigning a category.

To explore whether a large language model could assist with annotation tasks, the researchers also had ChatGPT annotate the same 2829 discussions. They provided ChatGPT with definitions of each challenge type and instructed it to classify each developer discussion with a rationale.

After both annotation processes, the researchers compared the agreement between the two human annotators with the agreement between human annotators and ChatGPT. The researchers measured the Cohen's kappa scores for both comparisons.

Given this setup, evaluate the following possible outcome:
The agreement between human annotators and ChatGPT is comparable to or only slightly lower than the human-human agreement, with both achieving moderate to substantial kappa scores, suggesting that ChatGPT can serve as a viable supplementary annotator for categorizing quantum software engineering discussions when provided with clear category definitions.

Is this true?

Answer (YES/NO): YES